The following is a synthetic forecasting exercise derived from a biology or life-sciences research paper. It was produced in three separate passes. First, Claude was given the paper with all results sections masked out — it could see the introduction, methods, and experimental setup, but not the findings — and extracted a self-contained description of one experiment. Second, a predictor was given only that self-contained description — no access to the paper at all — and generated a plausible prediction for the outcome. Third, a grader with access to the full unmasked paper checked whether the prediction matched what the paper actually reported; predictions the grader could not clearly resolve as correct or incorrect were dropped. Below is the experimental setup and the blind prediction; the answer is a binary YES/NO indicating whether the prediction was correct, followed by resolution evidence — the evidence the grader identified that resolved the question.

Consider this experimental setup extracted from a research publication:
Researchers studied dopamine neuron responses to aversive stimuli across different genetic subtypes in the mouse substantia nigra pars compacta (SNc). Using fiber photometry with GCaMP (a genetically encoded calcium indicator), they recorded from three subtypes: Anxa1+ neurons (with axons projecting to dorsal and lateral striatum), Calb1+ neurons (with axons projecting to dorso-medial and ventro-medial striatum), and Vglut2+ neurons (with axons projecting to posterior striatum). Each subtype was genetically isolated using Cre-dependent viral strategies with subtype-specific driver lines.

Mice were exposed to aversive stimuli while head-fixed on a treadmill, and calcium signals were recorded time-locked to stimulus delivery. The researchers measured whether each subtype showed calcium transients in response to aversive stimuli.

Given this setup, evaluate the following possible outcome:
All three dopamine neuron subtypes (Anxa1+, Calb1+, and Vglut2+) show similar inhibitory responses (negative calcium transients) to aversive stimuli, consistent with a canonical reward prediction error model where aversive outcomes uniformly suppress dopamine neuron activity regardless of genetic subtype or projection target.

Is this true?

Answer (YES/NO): NO